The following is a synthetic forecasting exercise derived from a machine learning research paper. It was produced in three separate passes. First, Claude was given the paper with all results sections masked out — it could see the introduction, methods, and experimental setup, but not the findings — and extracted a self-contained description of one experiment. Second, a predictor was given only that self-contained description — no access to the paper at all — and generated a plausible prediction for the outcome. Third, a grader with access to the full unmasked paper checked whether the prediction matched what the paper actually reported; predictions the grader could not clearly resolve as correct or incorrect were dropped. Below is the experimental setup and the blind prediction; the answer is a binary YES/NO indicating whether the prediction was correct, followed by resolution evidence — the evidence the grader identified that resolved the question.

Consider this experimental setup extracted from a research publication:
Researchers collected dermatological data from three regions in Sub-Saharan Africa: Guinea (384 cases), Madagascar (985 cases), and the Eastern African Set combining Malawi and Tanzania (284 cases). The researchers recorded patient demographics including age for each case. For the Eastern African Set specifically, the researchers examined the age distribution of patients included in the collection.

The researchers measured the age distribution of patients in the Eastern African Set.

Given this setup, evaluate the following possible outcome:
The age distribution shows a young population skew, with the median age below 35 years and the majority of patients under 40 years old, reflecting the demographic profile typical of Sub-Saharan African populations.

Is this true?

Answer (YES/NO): NO